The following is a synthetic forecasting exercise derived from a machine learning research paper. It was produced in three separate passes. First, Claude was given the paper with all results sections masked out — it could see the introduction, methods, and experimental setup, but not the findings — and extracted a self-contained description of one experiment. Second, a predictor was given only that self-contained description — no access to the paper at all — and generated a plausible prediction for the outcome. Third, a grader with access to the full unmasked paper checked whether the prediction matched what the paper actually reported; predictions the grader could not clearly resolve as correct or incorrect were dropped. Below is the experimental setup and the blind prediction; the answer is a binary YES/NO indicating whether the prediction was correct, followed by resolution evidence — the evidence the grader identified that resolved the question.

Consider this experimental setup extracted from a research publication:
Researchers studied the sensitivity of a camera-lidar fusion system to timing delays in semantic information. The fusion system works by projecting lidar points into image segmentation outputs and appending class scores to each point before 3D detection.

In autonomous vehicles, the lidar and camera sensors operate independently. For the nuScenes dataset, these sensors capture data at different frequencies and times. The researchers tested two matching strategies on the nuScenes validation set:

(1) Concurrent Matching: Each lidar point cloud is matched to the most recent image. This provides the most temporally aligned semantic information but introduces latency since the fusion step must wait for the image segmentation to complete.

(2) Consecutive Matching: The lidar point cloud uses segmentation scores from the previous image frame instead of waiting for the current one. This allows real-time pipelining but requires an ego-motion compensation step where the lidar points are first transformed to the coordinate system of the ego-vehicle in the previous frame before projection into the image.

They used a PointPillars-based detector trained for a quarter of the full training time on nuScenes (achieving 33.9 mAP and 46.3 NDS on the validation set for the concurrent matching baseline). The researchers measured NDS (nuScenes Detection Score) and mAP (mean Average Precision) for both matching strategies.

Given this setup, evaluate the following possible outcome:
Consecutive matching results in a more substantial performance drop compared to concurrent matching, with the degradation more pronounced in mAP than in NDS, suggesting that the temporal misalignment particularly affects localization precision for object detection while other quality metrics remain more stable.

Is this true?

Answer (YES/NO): NO